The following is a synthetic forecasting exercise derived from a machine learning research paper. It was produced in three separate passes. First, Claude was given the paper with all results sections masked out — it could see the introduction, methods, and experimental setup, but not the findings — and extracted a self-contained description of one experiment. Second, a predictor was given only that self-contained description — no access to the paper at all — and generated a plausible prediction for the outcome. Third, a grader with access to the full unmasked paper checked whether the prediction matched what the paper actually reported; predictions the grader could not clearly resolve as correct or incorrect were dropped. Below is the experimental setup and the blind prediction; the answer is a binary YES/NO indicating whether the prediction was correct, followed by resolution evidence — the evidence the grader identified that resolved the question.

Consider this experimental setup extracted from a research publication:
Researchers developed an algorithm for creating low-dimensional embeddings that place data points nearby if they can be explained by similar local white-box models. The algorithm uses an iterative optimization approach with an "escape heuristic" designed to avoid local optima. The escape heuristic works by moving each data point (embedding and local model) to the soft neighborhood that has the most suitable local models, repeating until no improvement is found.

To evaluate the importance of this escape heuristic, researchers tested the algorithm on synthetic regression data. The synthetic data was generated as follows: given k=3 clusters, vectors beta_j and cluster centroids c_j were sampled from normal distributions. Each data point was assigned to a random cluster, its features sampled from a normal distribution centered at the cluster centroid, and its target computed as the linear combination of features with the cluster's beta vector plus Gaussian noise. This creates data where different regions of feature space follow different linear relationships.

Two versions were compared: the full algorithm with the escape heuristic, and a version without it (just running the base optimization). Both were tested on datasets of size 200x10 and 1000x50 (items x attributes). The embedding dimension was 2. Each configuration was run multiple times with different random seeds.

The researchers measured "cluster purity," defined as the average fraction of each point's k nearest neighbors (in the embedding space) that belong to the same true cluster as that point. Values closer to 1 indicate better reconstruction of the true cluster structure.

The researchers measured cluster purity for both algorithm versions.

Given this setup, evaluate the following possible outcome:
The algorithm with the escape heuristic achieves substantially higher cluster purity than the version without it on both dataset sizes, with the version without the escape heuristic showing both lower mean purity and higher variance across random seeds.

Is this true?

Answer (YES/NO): NO